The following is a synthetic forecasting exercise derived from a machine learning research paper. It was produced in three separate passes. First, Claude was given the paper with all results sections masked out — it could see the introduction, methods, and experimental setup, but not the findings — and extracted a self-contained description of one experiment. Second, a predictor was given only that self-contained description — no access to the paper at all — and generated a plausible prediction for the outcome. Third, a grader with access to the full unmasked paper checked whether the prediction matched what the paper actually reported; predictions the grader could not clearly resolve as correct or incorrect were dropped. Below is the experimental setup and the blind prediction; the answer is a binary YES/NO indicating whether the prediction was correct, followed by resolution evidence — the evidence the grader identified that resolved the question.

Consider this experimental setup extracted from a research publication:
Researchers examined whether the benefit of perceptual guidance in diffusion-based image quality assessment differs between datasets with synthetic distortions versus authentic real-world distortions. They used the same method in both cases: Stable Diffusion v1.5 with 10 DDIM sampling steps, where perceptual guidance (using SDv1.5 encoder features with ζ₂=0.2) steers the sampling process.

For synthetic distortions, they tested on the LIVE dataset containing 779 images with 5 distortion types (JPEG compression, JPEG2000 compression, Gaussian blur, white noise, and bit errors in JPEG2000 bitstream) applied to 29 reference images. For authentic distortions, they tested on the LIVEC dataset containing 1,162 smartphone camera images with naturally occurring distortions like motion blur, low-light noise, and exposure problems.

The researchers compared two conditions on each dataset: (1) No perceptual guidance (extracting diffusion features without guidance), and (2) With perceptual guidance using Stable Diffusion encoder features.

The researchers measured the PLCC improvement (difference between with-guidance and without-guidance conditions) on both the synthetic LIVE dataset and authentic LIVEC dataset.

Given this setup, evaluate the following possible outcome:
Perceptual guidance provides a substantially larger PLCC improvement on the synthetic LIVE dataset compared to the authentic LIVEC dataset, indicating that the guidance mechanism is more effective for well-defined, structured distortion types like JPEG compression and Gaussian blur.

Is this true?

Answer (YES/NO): NO